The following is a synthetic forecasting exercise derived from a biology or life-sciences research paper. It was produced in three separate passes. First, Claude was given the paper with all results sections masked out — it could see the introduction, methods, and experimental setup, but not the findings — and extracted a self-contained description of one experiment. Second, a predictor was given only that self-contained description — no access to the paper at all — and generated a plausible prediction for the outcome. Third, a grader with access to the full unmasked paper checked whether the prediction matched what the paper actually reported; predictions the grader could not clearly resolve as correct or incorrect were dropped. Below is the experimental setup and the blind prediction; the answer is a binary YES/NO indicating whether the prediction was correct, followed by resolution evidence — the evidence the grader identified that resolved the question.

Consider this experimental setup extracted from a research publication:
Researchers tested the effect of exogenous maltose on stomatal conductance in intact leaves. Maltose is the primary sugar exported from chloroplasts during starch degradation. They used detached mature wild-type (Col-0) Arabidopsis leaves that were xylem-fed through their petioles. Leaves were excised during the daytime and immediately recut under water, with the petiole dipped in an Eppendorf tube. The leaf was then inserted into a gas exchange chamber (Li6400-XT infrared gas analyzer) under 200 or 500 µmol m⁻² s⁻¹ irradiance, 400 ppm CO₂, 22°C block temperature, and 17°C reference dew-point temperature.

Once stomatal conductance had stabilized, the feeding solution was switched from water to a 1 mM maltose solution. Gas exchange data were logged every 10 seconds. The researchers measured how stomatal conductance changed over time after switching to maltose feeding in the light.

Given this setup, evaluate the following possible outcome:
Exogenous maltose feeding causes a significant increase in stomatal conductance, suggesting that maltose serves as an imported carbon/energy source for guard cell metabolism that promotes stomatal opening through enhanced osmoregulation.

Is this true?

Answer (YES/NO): NO